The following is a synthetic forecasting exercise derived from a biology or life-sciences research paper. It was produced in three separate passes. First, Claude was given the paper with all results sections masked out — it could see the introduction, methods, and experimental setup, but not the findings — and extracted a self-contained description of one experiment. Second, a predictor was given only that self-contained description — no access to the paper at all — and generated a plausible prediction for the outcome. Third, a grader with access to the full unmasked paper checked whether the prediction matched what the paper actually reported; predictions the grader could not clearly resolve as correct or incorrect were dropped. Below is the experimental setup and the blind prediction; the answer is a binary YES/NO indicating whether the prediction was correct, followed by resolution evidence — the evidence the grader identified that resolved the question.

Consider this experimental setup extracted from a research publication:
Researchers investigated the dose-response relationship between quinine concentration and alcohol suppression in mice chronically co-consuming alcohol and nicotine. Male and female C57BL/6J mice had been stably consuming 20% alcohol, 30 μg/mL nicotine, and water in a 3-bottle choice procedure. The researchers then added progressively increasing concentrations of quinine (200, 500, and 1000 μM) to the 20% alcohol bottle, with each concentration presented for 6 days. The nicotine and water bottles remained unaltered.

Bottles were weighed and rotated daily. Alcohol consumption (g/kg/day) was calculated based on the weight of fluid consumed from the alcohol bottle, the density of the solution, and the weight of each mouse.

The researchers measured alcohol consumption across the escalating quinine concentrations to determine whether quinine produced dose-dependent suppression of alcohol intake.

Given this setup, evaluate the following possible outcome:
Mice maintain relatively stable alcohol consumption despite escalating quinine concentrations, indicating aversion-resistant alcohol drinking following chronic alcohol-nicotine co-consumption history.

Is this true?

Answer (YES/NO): NO